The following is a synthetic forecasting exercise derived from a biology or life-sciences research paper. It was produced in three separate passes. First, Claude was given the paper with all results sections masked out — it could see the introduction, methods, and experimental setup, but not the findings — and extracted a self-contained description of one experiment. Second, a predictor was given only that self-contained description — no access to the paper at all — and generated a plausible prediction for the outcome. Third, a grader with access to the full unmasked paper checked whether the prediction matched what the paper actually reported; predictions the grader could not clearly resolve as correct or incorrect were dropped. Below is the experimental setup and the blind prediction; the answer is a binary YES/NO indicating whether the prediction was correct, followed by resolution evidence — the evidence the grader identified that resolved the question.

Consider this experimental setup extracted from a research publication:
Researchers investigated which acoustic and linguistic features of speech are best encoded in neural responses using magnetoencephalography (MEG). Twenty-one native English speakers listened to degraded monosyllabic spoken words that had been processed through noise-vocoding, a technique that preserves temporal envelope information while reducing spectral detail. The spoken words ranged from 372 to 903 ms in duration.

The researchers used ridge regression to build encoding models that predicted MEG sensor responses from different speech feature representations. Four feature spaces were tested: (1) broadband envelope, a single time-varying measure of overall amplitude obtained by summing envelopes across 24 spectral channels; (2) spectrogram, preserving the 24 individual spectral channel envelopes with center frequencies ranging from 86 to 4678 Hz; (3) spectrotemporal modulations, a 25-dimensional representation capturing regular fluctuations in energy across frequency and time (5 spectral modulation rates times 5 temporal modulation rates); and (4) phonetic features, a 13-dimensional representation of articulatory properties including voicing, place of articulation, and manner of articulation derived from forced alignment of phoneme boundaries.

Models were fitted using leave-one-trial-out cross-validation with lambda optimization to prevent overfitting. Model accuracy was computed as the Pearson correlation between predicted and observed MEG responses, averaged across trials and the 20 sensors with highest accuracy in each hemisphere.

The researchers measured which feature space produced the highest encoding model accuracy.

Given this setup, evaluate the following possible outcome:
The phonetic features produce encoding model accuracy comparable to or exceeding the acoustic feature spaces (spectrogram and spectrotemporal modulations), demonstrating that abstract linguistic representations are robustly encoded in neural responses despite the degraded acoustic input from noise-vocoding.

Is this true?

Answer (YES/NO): NO